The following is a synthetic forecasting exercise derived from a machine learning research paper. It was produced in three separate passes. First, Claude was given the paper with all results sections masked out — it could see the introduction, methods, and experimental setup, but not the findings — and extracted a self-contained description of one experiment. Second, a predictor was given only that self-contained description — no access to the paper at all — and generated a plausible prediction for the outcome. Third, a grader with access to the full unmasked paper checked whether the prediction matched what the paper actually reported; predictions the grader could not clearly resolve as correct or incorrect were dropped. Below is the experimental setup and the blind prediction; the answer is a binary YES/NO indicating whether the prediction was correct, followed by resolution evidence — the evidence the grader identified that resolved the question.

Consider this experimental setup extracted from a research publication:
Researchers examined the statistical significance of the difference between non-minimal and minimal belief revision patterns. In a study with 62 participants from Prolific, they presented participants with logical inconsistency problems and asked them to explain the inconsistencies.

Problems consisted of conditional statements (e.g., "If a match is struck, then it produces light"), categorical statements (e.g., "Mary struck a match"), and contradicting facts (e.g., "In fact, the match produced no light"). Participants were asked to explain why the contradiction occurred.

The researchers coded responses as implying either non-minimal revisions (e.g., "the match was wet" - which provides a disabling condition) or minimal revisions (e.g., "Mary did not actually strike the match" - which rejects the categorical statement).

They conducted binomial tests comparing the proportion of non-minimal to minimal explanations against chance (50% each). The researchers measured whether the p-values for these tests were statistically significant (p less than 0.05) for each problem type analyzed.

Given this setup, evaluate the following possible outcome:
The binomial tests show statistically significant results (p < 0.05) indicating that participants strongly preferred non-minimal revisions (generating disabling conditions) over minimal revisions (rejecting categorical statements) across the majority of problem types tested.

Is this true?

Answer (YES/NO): YES